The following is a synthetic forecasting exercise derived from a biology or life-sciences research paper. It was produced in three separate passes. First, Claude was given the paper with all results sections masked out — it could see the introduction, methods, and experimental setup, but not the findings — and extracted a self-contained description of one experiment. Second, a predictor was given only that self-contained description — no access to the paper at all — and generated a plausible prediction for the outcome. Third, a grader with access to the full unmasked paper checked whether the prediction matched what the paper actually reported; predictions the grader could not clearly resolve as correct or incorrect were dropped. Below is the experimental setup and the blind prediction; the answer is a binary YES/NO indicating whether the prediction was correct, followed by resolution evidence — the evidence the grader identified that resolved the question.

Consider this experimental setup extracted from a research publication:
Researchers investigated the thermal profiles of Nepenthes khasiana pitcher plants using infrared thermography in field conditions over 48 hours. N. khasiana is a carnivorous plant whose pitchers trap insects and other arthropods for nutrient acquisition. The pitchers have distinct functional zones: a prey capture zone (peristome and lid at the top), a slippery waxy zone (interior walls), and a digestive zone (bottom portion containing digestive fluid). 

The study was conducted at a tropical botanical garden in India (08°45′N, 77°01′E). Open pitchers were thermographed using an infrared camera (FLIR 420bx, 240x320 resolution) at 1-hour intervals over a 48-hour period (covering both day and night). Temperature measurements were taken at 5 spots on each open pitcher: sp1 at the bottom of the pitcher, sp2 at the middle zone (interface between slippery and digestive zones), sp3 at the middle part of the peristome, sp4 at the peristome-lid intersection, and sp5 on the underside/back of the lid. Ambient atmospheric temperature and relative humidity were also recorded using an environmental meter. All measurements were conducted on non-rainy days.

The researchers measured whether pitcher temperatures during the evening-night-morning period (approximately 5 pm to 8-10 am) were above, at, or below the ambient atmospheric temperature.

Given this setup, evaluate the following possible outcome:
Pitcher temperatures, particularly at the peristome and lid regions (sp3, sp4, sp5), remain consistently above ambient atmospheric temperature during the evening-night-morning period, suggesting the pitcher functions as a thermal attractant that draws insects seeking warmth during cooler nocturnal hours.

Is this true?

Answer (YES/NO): NO